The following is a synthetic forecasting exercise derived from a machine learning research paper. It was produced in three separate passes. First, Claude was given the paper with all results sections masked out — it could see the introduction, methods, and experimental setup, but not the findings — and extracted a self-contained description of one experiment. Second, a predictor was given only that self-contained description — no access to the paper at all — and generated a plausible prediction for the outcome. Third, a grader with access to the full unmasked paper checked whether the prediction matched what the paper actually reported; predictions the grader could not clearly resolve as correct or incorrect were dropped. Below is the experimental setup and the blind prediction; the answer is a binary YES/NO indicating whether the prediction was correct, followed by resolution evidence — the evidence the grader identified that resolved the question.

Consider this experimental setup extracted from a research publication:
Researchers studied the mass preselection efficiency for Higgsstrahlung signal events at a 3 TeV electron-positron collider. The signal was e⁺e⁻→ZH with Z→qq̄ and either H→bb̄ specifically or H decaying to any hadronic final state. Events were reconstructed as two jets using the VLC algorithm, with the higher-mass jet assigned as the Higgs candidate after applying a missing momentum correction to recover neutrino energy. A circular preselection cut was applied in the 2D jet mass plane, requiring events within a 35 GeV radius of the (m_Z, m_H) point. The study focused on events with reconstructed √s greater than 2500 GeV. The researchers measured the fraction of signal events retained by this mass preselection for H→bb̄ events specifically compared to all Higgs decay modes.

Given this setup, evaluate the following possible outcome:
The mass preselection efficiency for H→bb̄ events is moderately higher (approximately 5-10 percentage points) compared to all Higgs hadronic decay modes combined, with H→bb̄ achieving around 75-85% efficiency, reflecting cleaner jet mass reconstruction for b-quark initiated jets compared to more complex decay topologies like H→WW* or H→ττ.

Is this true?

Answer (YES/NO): NO